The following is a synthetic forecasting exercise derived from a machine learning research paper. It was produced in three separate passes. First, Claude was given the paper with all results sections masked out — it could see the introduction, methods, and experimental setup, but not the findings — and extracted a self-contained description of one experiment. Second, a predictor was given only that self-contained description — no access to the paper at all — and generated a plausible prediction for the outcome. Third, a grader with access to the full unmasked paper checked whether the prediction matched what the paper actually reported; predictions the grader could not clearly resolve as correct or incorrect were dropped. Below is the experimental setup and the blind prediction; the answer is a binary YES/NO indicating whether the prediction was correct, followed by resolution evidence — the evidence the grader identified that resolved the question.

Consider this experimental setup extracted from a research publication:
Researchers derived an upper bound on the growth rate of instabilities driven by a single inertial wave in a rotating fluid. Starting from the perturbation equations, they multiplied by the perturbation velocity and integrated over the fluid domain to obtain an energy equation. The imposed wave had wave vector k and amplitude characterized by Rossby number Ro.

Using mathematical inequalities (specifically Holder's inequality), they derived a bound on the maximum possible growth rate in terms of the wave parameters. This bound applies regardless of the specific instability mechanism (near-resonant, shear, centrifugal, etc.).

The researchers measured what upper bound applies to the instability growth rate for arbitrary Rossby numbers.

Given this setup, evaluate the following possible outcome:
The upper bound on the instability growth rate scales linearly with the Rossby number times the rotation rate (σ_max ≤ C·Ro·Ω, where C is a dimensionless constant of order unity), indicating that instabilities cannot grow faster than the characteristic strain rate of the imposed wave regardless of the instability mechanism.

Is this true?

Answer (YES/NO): NO